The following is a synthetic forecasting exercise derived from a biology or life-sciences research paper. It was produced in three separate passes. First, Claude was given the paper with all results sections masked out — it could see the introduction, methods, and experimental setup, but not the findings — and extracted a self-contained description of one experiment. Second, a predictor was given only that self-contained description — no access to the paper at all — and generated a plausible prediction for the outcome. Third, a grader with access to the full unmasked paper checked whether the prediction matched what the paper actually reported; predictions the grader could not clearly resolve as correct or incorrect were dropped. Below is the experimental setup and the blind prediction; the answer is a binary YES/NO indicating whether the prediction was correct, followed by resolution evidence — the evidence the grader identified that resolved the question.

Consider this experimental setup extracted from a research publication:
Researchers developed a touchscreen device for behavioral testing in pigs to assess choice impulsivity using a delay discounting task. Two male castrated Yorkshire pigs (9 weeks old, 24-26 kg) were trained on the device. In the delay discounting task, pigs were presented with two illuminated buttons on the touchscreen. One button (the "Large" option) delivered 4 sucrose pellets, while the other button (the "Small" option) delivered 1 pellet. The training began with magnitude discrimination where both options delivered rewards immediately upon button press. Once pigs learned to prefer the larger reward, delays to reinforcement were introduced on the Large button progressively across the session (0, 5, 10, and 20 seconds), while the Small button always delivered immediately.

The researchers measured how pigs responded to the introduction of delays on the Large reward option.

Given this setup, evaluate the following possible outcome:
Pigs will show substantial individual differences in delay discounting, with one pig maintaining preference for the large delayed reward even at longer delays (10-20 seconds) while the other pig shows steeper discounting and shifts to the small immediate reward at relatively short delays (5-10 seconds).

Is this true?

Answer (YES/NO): NO